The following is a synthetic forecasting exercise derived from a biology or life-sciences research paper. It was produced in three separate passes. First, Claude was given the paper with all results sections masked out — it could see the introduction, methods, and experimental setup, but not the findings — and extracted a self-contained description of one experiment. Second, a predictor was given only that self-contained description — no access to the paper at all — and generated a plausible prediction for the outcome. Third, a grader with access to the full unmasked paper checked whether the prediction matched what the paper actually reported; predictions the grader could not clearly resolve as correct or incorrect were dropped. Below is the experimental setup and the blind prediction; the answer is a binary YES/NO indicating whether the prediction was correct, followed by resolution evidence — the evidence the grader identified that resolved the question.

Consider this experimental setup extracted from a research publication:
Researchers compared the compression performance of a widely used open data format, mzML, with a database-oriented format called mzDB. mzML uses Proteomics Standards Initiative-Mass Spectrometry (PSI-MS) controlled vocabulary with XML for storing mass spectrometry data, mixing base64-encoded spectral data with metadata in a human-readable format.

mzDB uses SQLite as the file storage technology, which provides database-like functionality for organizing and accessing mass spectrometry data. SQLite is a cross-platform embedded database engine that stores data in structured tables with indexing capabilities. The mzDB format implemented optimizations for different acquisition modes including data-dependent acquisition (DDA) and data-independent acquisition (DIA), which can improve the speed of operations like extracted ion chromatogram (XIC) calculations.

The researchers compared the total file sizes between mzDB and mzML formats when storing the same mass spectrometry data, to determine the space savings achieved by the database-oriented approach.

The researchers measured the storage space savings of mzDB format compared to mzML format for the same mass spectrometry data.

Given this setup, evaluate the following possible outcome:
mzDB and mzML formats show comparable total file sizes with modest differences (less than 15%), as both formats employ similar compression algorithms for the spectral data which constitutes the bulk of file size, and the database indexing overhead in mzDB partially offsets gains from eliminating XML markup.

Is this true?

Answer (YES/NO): NO